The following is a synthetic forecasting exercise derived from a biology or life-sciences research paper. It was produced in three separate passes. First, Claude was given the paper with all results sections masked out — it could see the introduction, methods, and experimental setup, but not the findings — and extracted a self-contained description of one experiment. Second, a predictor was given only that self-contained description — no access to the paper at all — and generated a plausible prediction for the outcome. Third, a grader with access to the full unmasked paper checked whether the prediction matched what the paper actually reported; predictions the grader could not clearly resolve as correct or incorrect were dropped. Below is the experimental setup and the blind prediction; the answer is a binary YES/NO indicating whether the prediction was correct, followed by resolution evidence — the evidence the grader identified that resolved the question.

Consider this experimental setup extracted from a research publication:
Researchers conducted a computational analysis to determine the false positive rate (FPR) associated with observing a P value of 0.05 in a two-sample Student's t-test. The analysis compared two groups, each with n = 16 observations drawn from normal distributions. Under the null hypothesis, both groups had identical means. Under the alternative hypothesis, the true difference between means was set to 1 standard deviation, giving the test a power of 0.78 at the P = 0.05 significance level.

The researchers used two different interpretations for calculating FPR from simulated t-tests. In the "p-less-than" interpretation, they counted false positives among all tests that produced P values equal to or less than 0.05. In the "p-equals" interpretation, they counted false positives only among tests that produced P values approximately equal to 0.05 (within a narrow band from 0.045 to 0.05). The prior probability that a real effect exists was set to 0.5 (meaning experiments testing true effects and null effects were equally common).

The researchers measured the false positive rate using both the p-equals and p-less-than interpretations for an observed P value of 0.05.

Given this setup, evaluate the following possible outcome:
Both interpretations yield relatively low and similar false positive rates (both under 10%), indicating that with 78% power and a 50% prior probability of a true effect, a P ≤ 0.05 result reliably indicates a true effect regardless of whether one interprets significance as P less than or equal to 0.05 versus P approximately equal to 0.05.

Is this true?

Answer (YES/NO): NO